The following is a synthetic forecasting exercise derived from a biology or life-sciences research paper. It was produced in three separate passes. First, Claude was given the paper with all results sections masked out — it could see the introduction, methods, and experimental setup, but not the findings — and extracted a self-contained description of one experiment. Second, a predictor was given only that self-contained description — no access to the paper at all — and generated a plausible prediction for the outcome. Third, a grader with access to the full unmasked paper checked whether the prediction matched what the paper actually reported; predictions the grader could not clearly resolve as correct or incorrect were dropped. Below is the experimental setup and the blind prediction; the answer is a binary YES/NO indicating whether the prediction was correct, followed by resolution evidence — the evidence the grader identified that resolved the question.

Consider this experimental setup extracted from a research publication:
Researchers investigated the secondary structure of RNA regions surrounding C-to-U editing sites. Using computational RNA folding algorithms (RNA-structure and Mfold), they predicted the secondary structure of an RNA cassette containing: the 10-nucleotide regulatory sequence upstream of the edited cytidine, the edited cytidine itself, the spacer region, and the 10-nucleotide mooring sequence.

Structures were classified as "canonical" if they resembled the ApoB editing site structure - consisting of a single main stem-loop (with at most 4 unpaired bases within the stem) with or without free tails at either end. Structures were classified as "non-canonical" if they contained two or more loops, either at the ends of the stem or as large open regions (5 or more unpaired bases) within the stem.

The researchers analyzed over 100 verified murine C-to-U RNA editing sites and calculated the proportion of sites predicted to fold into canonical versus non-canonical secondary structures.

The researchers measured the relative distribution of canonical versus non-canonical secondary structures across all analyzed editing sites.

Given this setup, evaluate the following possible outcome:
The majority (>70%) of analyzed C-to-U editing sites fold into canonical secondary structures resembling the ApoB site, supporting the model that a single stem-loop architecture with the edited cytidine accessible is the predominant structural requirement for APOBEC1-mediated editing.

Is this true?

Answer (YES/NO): YES